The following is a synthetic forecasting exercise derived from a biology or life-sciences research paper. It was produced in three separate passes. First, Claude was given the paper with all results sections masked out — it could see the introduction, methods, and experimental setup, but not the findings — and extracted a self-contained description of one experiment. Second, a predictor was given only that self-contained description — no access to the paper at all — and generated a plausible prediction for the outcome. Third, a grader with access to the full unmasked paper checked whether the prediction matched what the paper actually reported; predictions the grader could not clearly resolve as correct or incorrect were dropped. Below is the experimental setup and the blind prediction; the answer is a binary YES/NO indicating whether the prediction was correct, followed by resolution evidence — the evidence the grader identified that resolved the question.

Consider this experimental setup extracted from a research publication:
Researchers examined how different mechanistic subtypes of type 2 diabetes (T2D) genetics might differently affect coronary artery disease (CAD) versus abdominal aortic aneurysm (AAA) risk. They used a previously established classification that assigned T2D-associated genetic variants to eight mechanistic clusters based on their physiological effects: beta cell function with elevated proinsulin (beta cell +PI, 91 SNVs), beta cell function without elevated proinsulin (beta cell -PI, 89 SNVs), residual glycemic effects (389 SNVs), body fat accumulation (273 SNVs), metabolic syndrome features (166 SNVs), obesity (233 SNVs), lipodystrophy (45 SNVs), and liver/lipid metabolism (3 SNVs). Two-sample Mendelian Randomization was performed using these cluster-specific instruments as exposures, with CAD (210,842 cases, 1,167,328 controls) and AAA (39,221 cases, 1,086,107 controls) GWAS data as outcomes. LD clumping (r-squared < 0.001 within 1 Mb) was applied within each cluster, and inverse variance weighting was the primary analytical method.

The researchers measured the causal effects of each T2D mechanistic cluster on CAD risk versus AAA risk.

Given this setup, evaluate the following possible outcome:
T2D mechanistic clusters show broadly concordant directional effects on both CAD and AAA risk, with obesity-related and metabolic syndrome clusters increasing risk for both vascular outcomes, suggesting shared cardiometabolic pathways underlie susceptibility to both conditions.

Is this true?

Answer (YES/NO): NO